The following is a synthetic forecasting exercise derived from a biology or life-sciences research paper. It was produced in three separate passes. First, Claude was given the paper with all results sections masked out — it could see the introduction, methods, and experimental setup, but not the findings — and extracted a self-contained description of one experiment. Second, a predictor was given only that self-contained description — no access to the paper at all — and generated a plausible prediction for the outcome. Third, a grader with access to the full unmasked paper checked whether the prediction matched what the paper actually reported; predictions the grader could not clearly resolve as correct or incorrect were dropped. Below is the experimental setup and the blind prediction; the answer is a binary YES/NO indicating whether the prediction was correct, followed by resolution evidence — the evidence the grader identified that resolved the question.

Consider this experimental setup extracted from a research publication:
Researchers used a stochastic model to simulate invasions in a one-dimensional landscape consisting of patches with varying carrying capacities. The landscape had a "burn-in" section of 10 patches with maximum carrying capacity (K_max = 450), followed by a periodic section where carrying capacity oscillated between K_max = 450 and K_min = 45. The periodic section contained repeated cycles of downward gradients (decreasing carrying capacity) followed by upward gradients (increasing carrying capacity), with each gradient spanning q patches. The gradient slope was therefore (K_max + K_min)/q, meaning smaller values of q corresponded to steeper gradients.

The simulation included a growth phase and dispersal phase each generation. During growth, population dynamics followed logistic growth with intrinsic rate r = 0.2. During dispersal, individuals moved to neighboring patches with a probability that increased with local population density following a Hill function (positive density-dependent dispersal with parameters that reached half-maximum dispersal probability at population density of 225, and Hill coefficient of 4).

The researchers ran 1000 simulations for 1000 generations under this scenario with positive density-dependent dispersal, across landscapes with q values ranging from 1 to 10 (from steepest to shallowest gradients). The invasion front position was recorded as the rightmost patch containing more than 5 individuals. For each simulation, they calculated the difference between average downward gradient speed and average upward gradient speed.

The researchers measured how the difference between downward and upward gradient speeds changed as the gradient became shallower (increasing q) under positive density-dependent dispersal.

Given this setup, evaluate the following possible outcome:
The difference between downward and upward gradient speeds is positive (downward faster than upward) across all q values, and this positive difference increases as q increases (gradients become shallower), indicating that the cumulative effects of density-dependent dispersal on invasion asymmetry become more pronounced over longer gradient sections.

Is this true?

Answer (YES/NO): NO